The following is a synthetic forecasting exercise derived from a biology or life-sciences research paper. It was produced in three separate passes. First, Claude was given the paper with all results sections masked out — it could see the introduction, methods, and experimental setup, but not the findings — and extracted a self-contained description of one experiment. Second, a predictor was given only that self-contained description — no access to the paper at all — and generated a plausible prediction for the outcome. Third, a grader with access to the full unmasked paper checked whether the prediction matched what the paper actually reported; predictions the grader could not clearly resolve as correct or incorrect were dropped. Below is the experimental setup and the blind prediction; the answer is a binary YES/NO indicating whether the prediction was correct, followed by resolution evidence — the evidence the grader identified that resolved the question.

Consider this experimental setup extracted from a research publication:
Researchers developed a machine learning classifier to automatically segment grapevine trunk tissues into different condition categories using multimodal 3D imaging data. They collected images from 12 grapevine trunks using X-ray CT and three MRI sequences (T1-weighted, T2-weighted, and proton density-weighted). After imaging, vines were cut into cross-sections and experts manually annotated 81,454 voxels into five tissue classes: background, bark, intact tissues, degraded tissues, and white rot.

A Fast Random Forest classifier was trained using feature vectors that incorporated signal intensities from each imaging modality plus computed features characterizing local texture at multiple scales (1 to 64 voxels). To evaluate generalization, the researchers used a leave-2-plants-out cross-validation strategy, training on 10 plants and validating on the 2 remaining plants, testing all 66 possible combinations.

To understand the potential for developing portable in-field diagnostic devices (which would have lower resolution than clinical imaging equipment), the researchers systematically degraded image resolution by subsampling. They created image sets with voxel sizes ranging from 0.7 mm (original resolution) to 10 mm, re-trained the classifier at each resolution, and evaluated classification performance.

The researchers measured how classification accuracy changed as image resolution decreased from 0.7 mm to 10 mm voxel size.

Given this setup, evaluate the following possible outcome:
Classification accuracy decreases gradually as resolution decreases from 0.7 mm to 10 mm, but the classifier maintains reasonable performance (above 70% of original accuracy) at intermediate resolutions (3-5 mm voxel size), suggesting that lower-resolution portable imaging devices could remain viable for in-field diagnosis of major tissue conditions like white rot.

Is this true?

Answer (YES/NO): YES